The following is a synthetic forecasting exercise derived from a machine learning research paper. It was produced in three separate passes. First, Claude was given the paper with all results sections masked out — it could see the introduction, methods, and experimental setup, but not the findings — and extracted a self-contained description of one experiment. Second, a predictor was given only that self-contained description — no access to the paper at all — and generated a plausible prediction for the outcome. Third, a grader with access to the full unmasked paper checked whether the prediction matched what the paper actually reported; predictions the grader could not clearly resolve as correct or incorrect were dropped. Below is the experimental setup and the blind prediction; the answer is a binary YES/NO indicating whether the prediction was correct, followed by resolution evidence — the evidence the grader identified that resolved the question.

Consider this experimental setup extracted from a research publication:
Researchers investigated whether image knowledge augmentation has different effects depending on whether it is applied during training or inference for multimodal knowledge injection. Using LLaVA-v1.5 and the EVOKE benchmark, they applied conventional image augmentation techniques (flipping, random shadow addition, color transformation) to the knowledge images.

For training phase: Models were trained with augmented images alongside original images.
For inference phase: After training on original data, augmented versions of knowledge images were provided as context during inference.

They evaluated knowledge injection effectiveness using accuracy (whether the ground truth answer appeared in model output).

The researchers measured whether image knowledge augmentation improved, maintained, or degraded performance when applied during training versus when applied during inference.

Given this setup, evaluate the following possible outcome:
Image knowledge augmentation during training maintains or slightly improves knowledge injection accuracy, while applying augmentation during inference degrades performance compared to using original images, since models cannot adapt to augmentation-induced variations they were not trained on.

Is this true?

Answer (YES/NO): NO